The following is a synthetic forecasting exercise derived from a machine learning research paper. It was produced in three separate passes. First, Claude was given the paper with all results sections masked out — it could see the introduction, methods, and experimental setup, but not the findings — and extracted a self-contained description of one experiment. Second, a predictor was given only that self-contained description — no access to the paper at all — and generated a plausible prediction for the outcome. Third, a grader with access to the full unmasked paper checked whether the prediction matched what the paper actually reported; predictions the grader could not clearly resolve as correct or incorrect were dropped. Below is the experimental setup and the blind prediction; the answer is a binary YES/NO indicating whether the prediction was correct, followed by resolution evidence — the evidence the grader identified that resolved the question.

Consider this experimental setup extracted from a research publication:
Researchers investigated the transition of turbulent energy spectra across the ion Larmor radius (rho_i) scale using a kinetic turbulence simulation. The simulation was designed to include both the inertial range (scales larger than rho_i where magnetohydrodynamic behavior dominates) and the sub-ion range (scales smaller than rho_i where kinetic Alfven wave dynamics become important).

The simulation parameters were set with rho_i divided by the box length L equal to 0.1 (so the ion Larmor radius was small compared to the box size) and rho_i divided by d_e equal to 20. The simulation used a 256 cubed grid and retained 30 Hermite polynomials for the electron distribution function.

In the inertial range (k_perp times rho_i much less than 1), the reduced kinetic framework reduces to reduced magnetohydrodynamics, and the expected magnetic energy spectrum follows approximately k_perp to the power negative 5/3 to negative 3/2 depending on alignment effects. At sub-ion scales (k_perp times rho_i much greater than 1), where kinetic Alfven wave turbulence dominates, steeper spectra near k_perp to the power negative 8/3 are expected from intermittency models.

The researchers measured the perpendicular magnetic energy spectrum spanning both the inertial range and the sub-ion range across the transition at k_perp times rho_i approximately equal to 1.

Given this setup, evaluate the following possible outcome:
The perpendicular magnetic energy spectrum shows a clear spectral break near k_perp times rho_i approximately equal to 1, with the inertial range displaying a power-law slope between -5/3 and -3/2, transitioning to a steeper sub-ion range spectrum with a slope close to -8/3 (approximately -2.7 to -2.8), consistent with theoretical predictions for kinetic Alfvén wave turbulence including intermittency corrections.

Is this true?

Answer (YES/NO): NO